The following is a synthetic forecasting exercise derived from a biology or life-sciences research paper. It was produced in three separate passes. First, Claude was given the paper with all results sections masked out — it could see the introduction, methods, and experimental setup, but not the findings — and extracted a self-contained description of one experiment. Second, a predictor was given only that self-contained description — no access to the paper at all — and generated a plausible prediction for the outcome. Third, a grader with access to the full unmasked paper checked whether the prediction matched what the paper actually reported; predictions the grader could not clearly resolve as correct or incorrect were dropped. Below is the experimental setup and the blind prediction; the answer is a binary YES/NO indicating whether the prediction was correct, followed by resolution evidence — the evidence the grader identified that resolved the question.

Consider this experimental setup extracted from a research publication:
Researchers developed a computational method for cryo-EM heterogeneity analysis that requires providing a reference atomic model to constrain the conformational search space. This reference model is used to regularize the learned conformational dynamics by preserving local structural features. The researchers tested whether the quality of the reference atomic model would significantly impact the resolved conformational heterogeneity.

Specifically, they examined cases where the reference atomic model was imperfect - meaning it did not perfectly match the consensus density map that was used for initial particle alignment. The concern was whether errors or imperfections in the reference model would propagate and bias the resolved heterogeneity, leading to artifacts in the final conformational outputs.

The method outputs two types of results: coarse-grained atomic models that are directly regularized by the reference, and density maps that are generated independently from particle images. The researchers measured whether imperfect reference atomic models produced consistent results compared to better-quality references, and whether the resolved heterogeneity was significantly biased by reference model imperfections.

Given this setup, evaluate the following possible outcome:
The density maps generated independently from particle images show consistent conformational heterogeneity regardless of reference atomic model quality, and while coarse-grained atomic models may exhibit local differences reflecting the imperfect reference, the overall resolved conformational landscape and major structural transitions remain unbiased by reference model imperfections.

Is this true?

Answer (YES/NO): YES